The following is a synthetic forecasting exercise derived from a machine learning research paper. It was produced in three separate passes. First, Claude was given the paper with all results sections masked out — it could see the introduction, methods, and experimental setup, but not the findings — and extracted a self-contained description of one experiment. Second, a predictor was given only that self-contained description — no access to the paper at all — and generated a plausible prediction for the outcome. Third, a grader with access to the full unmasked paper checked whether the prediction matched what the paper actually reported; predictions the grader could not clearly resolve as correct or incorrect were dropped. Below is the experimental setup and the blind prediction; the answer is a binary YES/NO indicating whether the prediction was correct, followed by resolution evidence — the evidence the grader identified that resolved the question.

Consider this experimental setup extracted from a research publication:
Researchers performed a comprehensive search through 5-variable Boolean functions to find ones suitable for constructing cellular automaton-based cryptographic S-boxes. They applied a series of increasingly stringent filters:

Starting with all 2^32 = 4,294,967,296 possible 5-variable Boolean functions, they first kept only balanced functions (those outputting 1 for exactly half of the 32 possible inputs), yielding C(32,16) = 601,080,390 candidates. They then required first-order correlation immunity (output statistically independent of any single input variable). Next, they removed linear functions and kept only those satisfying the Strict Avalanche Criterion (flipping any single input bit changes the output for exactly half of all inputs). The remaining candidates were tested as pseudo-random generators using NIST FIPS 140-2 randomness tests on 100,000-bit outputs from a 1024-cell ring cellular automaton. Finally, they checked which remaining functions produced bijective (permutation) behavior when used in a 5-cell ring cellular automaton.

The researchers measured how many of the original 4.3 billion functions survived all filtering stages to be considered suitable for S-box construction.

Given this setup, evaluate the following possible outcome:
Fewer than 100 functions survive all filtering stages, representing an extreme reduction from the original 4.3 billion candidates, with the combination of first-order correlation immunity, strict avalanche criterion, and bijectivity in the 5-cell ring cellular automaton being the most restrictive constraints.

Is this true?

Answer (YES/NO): YES